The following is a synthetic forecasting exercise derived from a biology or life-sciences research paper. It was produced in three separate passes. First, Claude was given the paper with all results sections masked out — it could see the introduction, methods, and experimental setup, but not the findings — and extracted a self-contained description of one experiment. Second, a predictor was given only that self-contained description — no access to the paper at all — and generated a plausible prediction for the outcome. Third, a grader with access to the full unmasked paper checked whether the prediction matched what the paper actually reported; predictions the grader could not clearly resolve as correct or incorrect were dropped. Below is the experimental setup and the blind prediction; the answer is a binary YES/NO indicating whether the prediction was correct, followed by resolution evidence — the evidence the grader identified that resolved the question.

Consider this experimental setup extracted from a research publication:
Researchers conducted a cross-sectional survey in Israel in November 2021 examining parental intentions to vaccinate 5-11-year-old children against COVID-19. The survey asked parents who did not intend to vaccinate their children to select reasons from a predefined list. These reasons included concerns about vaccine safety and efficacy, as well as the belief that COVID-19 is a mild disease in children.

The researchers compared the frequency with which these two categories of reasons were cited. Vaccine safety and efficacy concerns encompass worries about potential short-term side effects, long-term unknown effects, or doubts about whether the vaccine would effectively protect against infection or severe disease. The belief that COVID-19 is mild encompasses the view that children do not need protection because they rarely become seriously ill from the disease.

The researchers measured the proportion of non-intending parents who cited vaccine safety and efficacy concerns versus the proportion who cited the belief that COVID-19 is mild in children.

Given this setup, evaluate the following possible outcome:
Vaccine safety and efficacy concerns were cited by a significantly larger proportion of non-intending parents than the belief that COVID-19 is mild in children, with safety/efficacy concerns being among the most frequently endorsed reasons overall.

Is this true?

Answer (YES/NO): NO